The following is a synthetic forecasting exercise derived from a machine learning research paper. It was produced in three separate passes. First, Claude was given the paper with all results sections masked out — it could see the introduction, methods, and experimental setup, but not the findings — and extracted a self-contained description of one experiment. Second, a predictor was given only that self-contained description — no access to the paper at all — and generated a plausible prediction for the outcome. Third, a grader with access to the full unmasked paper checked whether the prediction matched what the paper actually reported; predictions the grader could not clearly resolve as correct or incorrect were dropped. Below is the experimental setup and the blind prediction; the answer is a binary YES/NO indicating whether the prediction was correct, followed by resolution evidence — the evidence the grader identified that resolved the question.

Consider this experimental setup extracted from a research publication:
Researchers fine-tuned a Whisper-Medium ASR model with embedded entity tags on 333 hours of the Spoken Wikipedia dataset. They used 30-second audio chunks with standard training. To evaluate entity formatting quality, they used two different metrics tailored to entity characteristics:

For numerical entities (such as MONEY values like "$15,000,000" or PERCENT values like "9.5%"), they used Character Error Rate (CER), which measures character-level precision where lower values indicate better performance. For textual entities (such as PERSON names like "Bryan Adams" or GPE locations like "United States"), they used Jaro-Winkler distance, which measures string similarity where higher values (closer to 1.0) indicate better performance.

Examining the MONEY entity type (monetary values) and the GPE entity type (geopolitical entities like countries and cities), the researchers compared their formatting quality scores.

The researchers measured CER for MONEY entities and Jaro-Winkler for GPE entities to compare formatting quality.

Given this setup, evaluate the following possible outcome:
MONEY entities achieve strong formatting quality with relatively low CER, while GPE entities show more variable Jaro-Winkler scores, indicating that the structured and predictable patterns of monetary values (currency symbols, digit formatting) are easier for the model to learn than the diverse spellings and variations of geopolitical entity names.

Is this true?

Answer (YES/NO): NO